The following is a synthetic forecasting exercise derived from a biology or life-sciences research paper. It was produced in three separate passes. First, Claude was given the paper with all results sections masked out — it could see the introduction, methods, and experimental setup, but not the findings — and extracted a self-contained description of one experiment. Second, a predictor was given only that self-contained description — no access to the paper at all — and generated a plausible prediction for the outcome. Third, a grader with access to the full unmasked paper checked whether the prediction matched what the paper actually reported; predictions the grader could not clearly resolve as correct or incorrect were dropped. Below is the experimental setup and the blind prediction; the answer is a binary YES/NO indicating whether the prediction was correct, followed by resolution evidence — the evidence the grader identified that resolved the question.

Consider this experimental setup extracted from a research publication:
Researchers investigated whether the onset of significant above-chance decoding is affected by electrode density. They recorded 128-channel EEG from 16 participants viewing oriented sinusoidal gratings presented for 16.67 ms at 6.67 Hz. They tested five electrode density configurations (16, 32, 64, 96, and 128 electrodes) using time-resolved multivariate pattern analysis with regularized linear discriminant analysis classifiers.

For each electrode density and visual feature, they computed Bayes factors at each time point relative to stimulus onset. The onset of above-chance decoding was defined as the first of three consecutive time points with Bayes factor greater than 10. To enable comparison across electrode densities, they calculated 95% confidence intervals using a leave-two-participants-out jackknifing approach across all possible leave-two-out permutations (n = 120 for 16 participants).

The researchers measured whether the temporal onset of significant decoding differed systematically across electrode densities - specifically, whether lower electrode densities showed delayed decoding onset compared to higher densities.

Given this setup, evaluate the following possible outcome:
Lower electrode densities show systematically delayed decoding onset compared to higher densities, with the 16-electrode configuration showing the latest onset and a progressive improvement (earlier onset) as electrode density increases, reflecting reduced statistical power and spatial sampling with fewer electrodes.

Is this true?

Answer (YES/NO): NO